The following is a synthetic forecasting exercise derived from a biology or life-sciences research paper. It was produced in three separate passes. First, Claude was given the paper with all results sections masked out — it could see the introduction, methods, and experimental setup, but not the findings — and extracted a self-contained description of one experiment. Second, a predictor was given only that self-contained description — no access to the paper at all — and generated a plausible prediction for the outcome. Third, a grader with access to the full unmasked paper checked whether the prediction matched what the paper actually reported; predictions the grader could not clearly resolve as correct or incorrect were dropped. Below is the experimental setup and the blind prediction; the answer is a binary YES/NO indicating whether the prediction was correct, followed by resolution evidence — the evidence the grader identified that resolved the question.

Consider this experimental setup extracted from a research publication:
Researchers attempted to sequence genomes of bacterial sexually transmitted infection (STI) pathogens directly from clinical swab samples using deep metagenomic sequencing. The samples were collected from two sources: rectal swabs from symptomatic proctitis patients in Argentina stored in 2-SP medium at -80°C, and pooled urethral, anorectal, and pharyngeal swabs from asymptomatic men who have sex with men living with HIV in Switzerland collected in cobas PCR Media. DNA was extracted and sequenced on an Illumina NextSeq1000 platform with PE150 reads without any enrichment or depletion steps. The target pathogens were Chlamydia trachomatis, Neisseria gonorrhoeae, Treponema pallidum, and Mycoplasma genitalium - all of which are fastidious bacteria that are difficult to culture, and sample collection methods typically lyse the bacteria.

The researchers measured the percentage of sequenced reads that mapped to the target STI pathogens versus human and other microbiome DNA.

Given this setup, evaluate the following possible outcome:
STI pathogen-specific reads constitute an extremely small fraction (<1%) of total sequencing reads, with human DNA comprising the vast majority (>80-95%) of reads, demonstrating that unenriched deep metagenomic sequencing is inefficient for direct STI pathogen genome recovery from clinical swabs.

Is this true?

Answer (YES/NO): YES